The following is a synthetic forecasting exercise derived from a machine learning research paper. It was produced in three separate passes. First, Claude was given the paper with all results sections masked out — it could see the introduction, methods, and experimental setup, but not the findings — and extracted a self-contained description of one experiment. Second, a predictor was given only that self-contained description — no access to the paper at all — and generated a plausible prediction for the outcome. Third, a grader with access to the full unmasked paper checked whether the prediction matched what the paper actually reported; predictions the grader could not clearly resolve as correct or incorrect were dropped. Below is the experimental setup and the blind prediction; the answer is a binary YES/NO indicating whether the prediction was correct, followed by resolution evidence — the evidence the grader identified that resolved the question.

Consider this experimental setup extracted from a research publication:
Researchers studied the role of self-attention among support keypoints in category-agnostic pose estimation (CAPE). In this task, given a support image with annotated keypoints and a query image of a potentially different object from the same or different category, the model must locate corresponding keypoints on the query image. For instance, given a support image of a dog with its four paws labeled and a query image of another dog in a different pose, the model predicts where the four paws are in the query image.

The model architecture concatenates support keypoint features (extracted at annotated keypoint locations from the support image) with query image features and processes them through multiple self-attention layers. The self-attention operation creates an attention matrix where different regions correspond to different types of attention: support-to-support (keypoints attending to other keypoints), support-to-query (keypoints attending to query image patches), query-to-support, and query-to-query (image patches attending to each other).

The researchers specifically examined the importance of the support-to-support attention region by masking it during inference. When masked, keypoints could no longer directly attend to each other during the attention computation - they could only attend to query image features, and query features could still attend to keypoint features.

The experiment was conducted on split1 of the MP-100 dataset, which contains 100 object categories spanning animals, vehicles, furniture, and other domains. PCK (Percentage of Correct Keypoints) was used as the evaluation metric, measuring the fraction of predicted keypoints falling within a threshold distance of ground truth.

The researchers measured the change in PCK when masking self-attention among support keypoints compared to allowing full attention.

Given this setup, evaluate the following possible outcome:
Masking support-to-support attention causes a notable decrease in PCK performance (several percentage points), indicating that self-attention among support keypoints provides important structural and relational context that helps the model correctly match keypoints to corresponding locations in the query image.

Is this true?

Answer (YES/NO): NO